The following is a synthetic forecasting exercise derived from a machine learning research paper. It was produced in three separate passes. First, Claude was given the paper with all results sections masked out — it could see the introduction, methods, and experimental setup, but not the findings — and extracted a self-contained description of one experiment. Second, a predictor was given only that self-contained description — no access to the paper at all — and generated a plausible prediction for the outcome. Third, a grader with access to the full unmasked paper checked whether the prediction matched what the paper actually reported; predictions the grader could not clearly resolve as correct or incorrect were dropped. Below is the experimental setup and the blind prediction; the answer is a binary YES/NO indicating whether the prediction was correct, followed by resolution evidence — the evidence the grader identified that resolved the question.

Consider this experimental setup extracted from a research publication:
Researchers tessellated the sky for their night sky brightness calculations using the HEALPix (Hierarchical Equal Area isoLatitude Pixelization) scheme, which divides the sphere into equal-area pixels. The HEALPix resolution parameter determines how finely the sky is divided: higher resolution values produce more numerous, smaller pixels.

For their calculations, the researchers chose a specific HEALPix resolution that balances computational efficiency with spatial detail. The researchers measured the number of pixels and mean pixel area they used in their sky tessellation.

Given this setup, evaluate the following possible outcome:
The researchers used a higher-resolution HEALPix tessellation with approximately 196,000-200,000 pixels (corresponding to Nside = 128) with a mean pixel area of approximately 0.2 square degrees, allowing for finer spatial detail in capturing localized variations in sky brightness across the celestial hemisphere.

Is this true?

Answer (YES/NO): NO